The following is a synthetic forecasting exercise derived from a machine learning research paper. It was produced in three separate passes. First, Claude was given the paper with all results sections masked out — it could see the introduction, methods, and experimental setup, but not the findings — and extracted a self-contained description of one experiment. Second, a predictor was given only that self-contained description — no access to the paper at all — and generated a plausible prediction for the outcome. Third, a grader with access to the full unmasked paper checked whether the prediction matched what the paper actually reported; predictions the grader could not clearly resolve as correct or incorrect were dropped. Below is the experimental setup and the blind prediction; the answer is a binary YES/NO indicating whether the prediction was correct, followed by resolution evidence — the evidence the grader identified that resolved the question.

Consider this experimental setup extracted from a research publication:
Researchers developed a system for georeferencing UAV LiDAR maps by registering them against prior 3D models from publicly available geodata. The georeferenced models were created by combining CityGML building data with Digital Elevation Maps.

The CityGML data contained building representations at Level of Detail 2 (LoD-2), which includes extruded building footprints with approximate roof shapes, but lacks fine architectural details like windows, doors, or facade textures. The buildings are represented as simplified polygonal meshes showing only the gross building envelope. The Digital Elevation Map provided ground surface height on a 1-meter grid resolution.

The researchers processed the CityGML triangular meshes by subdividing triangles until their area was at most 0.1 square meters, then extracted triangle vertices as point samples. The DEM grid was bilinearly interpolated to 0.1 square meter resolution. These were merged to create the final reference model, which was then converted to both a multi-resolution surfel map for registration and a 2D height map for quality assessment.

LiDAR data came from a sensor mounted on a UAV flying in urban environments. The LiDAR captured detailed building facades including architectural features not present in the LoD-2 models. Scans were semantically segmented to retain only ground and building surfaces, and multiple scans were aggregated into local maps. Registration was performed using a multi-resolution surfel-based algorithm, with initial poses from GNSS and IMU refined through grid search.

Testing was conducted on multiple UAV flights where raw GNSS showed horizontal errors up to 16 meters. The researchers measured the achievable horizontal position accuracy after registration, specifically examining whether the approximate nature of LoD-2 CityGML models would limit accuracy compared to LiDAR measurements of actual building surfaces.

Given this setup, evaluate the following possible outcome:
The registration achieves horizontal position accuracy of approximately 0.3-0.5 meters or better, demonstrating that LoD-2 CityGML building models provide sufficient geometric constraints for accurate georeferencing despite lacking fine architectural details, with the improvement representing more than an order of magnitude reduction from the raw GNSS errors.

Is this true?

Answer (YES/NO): YES